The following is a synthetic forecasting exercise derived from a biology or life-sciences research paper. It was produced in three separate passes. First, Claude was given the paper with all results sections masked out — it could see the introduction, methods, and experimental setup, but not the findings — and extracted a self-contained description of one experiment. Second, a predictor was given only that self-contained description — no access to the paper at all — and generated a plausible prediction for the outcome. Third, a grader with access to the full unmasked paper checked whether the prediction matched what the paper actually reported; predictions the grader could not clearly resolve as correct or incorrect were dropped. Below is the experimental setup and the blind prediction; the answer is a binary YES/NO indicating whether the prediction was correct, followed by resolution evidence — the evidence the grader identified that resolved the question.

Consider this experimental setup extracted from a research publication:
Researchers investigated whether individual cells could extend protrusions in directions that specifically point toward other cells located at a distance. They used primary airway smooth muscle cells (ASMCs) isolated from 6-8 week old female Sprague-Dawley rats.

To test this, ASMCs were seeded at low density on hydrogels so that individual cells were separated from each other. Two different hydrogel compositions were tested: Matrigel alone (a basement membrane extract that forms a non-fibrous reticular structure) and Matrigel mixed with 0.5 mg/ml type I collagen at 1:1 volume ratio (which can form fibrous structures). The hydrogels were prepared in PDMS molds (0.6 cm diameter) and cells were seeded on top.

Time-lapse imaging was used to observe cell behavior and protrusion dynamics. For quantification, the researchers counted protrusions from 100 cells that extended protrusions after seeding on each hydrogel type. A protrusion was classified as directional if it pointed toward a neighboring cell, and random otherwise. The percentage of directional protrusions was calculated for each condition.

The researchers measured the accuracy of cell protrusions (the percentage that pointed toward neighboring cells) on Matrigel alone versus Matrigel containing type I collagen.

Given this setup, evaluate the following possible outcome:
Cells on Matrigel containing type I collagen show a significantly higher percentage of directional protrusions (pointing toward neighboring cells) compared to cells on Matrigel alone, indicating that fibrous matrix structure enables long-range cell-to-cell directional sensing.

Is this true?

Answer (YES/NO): YES